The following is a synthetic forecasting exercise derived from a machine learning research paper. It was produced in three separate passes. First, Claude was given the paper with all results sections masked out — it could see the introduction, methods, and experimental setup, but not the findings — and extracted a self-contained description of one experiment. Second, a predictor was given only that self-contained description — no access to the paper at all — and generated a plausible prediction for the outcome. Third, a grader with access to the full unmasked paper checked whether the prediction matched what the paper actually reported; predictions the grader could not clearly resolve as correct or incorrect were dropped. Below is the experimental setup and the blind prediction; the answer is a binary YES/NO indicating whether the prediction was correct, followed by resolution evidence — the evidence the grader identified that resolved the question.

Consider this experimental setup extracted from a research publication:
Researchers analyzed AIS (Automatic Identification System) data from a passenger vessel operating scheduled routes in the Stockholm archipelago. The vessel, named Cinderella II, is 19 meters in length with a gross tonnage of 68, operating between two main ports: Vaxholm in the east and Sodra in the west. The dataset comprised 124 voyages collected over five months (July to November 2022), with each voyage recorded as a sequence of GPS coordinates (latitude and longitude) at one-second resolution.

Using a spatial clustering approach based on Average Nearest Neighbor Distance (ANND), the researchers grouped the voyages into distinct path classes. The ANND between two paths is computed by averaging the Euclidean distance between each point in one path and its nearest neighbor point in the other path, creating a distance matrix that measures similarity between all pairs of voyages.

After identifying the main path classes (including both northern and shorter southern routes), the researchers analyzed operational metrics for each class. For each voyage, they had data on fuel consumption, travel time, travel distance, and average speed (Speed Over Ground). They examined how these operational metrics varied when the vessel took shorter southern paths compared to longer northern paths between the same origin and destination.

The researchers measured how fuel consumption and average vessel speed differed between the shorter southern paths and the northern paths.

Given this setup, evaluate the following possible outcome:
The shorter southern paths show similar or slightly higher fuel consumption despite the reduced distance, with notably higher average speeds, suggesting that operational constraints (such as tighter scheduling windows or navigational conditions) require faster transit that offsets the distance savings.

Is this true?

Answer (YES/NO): NO